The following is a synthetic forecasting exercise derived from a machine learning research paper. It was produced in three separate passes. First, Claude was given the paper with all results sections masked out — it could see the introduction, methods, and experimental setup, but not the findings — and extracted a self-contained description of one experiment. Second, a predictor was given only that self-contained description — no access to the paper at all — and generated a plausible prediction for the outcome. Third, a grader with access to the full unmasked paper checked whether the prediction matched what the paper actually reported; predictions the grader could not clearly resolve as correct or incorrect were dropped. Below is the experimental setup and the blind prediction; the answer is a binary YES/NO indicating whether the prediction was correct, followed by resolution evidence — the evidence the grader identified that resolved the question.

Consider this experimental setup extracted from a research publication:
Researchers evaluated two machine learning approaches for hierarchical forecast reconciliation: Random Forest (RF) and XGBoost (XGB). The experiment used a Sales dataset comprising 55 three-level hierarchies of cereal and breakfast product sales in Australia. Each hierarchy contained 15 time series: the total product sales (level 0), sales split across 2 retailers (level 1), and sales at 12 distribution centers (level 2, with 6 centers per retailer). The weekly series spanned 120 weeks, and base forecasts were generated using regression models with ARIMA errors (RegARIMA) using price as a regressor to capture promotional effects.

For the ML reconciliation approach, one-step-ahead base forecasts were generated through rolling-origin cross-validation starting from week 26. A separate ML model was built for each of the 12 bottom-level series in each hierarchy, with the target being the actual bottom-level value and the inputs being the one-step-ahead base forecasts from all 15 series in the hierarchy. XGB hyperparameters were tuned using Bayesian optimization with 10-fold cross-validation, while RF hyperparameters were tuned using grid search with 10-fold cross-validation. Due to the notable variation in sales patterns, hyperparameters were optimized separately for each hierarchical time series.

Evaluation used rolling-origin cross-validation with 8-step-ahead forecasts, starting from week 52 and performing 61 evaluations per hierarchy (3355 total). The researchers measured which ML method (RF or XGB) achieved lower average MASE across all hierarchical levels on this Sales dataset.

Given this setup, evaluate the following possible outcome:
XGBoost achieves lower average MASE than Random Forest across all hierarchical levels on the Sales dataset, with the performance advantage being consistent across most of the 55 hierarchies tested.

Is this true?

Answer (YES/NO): NO